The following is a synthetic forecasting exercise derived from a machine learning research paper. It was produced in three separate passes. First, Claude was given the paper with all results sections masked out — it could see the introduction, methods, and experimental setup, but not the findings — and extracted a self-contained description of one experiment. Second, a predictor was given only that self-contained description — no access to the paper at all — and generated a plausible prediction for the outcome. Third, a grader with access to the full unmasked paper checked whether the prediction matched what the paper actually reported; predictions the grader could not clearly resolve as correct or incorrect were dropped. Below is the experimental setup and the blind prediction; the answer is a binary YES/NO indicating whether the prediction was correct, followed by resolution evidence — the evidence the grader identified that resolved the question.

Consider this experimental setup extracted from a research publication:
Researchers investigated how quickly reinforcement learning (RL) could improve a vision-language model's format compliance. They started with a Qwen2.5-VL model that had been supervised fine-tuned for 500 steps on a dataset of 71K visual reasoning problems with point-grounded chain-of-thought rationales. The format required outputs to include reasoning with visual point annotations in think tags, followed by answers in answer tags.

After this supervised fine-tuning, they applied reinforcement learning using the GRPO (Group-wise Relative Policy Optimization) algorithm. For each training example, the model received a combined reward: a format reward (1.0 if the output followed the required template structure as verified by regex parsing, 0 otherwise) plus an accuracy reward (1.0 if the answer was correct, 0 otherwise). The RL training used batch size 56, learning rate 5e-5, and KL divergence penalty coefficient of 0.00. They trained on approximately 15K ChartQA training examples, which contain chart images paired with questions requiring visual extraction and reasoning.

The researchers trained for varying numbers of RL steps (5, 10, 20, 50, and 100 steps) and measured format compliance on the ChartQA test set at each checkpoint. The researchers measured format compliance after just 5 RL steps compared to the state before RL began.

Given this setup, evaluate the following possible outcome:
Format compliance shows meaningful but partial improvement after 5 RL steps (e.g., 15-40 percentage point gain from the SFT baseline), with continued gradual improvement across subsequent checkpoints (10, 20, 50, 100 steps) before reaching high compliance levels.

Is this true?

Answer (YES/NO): NO